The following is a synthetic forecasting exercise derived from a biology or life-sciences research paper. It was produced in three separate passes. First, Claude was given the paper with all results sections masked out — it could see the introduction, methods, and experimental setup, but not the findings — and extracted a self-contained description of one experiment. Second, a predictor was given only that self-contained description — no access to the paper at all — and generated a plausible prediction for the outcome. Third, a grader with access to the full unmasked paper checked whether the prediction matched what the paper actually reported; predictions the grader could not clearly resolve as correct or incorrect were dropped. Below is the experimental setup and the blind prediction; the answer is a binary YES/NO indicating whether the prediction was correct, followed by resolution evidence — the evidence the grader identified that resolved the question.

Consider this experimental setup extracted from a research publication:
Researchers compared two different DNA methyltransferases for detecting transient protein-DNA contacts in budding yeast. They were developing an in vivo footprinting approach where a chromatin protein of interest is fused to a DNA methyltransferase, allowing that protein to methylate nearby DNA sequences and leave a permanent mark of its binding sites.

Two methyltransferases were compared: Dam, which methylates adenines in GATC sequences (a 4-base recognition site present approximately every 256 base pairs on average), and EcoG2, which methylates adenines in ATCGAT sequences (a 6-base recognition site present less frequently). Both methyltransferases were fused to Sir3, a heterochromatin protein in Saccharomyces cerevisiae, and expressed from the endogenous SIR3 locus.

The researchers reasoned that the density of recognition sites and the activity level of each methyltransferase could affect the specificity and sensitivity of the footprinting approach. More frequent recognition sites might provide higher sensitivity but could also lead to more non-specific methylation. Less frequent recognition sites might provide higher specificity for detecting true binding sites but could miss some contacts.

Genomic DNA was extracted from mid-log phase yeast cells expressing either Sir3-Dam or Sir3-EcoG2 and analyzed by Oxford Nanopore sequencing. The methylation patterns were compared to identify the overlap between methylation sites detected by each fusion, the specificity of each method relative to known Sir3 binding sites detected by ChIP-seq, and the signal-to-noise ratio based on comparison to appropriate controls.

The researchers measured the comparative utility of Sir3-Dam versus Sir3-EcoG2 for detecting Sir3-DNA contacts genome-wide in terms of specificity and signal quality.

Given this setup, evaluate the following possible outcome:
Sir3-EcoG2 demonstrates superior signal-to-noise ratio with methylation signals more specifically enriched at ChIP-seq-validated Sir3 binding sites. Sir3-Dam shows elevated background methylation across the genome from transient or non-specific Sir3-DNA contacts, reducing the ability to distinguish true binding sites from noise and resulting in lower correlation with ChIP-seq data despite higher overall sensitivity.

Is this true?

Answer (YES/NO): YES